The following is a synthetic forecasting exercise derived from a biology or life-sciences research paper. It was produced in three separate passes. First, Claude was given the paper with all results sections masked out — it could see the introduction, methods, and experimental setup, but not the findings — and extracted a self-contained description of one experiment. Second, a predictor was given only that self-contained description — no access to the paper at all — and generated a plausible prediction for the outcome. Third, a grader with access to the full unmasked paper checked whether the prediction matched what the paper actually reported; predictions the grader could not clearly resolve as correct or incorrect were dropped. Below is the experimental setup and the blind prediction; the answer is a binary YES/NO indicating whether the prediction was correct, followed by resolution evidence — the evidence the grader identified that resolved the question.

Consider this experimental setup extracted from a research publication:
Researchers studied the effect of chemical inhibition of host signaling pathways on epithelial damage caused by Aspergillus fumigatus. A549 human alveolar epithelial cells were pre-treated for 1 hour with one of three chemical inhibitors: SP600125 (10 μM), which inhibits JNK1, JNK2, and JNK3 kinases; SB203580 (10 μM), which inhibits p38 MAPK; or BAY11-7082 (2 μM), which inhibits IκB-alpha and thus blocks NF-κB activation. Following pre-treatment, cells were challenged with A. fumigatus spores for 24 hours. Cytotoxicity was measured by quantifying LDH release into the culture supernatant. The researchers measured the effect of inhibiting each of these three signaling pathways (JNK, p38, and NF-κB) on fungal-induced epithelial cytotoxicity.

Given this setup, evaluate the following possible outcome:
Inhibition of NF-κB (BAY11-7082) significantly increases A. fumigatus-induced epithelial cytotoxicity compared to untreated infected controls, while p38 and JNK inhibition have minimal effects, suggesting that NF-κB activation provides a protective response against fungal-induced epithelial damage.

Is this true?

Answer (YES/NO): NO